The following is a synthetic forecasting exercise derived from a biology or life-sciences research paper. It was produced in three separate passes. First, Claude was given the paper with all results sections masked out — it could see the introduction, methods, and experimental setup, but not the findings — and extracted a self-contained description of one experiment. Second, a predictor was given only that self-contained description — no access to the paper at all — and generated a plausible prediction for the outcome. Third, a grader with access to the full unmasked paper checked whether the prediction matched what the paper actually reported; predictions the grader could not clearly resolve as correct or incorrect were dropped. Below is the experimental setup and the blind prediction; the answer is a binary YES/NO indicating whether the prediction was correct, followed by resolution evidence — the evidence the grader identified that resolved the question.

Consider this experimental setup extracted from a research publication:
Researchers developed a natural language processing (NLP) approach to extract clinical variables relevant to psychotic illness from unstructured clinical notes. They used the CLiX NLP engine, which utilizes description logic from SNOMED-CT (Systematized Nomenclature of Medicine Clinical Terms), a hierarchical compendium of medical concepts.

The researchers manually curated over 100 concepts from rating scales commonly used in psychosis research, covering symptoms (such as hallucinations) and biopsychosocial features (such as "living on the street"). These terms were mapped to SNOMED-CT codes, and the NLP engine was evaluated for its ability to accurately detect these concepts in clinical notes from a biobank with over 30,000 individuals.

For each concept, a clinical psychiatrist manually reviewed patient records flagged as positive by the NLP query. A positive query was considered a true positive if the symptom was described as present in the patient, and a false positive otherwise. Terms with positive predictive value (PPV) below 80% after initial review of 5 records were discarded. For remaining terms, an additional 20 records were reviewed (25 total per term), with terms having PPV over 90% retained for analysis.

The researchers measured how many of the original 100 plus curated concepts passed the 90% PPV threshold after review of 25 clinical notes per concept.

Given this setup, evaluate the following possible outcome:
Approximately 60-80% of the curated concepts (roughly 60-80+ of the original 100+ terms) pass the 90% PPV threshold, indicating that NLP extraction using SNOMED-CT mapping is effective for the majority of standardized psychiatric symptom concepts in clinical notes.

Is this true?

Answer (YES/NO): NO